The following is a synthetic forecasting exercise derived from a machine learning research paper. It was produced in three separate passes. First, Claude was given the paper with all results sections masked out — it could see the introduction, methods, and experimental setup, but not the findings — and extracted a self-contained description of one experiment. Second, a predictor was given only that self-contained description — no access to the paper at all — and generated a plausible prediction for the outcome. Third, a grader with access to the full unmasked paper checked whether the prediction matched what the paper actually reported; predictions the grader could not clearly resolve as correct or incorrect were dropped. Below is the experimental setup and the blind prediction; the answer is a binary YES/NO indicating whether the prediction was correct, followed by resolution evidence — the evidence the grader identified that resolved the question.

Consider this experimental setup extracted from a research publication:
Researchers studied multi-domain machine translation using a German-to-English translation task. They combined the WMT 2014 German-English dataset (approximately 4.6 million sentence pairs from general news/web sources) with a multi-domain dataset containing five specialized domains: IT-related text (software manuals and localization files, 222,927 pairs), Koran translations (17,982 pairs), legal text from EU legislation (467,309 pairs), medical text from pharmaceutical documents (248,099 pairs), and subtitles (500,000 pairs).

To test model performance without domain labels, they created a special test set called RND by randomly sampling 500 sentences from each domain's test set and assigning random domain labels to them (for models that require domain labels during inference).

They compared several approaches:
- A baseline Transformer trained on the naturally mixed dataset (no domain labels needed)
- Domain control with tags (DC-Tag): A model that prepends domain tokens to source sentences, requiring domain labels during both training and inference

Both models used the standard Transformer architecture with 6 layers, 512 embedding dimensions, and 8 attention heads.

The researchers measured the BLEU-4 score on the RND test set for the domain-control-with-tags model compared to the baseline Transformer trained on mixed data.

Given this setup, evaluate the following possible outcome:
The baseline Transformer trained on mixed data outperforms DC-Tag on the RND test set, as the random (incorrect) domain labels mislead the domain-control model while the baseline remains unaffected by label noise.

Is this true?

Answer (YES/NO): YES